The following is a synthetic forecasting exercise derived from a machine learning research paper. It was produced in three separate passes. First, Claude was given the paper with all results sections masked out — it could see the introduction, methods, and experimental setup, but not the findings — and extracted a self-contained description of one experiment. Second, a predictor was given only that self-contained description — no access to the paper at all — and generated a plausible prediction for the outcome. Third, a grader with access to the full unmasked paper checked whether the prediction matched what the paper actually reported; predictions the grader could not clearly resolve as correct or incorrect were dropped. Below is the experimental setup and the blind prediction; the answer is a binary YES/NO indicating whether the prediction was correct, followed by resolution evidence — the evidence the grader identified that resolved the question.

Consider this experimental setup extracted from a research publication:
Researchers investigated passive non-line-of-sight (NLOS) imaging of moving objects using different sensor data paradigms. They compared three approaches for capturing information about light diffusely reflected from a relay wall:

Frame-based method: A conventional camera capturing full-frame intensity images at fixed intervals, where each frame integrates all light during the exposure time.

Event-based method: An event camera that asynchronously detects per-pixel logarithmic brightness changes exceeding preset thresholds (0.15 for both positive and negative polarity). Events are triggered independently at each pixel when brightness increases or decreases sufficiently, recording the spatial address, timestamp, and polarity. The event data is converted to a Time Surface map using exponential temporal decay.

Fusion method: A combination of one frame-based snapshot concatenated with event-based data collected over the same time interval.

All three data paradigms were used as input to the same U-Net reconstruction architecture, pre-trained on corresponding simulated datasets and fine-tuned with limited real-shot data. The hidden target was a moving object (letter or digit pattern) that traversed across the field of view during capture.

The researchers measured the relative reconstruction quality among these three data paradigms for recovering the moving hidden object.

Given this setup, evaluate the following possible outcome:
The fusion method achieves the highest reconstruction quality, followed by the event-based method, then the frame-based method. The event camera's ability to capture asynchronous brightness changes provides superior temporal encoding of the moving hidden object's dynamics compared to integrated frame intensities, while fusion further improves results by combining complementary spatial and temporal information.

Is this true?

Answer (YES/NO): NO